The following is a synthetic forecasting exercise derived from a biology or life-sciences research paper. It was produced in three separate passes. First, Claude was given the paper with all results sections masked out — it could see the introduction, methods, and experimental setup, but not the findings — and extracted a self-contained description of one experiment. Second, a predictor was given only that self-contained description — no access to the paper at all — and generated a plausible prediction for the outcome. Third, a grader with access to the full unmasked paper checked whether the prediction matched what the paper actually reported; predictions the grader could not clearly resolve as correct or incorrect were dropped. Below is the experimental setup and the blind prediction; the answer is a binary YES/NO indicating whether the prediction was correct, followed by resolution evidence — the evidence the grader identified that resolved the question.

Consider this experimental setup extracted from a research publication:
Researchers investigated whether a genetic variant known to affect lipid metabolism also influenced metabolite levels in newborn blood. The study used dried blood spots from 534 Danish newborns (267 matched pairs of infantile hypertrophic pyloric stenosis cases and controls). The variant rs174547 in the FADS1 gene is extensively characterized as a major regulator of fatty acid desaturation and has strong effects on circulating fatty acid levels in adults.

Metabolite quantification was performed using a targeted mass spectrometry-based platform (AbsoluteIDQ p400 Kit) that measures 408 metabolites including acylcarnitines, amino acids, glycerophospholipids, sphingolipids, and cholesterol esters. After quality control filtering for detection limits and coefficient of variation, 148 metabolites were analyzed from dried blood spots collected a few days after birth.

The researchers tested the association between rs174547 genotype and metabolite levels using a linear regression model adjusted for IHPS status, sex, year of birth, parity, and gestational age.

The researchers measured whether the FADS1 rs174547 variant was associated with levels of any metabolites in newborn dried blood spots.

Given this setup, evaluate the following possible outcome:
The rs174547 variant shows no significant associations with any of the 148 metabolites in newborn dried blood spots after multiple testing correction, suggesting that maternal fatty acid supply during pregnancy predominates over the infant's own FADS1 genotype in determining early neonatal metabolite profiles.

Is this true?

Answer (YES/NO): NO